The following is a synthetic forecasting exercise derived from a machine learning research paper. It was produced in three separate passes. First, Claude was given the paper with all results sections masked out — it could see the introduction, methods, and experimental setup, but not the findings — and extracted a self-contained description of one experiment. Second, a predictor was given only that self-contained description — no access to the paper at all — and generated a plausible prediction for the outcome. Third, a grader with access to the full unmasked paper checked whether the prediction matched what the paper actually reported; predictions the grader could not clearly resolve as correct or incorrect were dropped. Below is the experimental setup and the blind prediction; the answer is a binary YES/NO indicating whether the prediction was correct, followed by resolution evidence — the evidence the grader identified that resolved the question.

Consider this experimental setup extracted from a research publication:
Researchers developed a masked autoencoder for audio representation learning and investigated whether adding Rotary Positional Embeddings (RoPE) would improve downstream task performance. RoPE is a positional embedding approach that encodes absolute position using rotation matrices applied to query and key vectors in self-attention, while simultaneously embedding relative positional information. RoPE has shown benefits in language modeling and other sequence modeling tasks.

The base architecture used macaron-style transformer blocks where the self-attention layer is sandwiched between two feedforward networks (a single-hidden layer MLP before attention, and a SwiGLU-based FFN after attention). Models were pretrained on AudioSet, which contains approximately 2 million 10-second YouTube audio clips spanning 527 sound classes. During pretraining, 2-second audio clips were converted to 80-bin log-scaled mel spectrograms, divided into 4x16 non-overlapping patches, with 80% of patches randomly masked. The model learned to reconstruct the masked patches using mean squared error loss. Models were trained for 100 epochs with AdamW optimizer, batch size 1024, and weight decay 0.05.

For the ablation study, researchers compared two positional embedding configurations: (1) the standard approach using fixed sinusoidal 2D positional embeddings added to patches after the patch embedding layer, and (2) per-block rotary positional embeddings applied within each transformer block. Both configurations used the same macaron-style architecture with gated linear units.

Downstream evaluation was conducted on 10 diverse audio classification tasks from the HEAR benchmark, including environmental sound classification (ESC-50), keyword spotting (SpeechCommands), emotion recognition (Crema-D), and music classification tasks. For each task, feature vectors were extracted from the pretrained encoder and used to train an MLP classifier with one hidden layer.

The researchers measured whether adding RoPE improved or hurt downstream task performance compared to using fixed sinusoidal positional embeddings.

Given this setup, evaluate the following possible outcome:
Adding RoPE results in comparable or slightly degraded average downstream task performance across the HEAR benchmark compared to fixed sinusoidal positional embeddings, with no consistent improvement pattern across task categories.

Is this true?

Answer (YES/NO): YES